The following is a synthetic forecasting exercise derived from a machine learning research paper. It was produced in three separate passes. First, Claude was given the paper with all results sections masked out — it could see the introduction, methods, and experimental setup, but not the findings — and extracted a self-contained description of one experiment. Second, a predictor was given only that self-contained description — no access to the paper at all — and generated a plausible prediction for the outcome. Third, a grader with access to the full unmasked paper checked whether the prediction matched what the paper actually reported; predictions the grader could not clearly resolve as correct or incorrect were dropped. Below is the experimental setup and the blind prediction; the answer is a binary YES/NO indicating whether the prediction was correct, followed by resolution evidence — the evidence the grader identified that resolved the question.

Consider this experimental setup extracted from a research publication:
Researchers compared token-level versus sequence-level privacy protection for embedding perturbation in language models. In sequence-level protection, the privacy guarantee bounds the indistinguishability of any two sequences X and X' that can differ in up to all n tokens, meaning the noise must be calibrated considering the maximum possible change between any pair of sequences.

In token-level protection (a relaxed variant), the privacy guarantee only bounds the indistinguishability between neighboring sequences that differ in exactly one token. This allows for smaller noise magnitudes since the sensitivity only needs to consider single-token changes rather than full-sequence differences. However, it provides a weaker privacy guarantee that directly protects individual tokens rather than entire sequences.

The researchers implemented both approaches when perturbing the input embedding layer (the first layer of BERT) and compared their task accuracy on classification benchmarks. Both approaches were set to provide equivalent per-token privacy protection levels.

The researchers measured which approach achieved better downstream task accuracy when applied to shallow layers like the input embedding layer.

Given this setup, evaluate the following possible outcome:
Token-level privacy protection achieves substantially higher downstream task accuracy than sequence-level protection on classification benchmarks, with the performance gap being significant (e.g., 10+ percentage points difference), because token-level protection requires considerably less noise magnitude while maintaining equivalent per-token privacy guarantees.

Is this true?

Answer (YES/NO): YES